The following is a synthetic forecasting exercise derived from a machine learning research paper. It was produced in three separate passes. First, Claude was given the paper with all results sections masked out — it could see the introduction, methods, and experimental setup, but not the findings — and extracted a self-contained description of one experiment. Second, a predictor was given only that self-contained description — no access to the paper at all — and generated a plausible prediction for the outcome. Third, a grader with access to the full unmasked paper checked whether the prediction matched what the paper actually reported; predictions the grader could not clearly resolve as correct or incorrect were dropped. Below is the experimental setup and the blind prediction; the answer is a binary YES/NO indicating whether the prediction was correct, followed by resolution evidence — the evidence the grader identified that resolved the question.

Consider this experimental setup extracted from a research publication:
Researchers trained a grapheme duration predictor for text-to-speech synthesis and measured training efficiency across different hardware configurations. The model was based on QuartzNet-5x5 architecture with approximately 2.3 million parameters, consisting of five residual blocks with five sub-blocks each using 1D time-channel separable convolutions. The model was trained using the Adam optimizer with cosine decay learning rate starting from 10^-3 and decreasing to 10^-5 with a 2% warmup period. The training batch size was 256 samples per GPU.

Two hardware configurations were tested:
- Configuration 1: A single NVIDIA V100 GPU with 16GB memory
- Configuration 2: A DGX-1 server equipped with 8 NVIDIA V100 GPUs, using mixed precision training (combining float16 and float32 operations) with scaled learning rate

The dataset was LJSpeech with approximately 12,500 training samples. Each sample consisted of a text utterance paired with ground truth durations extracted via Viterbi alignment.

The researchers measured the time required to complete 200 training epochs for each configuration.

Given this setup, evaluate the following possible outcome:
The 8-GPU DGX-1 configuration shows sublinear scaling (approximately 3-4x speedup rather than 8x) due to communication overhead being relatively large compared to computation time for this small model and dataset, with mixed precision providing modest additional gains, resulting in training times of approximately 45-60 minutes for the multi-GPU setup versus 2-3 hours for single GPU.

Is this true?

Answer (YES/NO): NO